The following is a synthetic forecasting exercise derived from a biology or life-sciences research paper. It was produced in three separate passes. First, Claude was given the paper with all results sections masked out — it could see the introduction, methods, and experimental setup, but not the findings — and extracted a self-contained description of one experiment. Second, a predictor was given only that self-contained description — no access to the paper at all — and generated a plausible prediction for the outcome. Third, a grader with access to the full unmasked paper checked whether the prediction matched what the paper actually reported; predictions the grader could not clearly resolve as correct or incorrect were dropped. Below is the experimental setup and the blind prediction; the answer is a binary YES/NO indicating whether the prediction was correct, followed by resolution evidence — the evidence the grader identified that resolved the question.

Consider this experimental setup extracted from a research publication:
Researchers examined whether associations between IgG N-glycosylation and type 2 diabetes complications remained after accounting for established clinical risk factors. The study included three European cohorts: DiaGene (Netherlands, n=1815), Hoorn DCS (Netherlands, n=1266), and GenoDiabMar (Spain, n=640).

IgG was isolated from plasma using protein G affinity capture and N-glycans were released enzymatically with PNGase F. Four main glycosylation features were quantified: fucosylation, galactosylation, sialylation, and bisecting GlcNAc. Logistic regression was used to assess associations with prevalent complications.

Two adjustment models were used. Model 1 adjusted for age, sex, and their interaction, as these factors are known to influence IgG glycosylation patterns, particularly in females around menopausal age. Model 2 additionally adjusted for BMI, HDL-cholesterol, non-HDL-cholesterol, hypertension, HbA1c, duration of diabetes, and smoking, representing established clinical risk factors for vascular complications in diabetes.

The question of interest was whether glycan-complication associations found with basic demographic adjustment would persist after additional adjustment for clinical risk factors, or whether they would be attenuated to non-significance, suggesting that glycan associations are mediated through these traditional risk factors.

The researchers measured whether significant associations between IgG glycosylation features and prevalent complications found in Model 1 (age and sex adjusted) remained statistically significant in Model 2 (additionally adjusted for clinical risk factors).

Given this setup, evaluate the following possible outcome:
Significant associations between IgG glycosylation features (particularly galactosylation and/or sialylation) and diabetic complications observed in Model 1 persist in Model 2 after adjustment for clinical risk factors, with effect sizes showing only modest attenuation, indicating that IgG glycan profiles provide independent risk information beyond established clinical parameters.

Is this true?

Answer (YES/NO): NO